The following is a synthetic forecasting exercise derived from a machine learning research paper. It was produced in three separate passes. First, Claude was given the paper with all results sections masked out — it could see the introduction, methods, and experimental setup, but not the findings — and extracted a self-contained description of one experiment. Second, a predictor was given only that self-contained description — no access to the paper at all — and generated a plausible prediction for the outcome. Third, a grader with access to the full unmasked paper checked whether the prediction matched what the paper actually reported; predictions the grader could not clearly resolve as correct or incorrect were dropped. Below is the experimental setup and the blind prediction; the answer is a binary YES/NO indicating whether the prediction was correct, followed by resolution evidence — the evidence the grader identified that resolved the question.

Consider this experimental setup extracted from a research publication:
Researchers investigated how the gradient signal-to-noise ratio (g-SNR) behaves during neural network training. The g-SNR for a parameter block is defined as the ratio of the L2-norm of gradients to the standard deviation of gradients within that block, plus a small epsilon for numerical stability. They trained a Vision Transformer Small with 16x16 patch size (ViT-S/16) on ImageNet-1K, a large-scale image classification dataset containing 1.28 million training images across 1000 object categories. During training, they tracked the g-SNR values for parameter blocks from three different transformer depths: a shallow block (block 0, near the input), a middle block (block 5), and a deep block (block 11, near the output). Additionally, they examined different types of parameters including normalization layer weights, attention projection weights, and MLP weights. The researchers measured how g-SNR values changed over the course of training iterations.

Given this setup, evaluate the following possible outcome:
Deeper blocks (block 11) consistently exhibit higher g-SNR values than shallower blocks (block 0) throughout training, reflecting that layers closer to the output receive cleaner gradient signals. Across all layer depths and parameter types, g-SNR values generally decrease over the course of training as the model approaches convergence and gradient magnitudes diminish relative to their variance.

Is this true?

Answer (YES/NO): NO